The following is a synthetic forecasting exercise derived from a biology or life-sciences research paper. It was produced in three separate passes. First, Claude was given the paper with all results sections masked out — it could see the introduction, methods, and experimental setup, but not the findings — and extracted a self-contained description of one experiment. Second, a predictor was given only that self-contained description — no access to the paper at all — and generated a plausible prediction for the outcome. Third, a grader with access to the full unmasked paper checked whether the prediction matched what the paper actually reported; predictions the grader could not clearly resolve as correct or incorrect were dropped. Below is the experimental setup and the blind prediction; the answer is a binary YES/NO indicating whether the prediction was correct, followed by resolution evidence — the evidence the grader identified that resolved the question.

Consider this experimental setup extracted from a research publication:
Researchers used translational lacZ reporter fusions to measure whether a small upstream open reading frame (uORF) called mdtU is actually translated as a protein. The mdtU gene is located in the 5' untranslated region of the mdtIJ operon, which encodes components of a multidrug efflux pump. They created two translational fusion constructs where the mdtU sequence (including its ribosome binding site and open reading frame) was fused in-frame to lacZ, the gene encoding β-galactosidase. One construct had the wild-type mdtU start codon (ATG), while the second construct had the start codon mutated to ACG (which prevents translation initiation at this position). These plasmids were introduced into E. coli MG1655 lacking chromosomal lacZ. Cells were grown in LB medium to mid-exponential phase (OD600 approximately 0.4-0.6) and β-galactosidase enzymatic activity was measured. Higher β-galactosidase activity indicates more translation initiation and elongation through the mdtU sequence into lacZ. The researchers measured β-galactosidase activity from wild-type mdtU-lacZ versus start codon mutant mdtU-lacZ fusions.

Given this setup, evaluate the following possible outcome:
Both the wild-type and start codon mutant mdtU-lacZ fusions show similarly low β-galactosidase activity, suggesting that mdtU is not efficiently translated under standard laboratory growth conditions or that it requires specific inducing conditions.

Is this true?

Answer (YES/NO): NO